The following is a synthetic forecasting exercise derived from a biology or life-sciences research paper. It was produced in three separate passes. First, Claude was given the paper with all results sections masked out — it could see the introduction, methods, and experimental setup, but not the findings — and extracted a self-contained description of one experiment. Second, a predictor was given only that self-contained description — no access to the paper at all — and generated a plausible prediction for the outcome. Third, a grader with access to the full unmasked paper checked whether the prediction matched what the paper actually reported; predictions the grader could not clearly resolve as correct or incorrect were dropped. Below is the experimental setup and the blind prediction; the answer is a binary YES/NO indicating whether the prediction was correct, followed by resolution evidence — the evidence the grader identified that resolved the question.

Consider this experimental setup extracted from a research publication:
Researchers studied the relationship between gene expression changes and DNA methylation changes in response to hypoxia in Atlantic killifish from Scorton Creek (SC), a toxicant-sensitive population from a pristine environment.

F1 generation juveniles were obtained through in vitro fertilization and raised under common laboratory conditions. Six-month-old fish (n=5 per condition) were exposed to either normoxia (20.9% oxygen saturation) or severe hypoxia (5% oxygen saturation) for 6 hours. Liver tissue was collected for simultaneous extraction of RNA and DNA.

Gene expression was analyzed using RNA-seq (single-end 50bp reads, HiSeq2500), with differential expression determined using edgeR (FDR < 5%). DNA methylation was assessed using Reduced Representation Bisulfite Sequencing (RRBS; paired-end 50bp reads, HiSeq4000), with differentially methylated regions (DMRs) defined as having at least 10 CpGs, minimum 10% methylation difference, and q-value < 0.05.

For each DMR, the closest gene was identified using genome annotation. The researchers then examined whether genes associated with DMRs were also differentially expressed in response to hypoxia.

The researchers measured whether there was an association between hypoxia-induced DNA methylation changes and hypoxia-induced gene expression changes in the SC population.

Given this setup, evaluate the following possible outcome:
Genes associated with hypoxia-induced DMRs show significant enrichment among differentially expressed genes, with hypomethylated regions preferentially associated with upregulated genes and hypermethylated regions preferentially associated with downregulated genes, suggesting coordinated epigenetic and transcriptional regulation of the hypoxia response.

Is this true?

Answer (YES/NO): NO